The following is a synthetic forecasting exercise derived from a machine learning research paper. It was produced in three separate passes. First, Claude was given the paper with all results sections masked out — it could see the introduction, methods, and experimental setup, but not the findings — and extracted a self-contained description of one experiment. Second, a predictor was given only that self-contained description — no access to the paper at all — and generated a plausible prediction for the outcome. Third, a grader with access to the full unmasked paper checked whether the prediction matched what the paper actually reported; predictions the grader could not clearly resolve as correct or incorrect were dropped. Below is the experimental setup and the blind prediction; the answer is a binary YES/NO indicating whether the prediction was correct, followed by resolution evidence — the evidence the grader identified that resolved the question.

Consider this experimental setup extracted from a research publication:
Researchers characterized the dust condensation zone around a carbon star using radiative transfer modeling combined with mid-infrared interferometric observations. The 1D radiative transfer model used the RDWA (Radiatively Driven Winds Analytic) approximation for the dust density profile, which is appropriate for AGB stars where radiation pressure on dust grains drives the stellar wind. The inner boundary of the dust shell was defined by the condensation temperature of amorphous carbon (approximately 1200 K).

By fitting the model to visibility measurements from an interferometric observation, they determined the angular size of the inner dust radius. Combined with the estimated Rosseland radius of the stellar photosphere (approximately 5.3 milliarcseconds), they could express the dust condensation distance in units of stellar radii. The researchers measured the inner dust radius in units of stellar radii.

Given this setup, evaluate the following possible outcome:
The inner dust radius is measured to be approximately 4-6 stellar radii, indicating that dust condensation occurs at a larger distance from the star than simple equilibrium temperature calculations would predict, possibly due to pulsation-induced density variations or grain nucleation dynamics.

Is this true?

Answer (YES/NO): YES